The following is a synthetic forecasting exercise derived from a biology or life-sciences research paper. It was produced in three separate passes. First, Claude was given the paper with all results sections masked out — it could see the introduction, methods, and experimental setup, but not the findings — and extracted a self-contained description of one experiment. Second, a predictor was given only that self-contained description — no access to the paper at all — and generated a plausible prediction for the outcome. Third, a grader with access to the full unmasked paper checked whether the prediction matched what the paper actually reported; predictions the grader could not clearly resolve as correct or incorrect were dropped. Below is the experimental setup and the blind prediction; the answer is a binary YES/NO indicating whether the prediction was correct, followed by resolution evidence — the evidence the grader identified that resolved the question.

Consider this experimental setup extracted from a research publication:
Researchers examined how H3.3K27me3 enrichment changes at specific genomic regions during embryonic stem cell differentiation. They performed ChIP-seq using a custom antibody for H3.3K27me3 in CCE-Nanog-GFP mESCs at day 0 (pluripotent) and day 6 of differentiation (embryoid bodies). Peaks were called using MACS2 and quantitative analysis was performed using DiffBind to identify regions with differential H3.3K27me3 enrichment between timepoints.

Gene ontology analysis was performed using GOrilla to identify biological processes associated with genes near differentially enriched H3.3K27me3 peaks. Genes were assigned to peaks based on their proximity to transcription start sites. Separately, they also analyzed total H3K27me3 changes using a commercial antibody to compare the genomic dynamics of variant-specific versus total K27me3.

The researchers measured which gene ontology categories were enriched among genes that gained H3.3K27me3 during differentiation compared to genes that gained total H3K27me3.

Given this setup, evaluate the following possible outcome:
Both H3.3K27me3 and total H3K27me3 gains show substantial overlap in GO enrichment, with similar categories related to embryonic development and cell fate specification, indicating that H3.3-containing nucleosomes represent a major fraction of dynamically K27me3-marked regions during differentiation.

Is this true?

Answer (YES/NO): NO